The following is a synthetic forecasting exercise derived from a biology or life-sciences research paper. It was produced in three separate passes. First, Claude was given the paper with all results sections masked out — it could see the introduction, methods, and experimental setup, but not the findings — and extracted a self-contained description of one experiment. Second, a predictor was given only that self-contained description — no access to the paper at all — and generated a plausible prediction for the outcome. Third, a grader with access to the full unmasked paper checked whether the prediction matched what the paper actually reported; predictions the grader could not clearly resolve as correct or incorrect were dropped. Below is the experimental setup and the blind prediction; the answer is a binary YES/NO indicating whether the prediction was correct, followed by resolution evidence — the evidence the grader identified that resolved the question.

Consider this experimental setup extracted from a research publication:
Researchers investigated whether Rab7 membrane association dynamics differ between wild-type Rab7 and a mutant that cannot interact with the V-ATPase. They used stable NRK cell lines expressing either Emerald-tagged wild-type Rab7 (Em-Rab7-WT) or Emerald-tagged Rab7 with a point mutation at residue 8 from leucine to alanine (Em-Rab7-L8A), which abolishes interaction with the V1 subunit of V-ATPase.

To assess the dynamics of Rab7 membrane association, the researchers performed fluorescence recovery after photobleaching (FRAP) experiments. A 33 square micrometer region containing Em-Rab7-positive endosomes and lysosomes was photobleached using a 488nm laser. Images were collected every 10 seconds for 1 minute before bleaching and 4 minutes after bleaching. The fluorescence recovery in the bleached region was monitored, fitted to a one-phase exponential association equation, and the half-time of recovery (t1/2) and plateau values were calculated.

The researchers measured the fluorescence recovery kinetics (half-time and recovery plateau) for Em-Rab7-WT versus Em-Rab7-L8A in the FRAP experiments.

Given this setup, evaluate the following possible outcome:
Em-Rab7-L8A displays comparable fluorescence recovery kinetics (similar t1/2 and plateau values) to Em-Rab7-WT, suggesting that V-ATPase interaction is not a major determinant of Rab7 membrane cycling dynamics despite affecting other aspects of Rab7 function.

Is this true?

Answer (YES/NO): NO